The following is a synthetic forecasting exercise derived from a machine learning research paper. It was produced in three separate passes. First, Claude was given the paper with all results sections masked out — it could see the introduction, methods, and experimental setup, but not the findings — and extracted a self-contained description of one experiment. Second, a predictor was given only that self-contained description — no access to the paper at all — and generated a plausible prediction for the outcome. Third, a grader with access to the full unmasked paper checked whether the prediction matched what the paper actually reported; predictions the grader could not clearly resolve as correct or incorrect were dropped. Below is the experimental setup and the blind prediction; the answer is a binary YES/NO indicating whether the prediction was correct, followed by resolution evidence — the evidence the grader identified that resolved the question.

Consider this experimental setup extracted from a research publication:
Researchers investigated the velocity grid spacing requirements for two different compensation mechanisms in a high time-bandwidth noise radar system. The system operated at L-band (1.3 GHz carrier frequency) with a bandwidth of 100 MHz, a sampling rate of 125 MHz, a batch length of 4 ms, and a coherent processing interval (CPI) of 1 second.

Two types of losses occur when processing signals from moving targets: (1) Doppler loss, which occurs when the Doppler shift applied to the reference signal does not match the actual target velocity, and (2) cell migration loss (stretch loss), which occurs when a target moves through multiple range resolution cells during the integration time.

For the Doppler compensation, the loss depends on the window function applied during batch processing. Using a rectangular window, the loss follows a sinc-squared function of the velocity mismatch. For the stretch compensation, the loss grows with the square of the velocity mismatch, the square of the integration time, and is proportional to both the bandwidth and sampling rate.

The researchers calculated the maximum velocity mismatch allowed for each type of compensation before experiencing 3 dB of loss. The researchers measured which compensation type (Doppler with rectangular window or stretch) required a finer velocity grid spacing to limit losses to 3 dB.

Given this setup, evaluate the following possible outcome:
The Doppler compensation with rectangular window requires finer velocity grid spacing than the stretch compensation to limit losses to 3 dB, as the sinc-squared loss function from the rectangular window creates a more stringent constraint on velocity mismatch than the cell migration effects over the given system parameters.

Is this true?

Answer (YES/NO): NO